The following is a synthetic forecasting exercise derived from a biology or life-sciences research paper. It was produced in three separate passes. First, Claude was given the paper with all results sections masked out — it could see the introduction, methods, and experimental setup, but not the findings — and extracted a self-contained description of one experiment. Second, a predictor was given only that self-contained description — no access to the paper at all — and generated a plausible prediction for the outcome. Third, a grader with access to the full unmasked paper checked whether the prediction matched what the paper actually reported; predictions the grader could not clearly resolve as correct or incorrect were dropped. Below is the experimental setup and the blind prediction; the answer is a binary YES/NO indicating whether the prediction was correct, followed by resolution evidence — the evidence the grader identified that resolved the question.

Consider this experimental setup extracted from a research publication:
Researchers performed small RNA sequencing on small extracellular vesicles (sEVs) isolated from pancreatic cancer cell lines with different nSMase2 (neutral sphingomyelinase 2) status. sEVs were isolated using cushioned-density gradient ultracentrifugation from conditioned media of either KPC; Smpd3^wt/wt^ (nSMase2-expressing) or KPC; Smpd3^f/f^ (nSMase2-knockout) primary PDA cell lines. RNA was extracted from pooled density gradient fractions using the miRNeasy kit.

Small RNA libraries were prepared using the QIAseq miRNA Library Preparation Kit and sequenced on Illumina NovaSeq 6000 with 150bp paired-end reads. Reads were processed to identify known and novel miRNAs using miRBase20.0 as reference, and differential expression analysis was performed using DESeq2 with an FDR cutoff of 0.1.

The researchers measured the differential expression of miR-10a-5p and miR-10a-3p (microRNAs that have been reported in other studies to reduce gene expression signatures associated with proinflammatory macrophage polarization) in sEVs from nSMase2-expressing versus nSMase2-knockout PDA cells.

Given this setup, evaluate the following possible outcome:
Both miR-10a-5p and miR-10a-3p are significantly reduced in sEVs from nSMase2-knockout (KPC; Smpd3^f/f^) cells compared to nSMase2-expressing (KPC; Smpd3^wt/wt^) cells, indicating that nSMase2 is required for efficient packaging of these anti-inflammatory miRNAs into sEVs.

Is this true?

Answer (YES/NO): YES